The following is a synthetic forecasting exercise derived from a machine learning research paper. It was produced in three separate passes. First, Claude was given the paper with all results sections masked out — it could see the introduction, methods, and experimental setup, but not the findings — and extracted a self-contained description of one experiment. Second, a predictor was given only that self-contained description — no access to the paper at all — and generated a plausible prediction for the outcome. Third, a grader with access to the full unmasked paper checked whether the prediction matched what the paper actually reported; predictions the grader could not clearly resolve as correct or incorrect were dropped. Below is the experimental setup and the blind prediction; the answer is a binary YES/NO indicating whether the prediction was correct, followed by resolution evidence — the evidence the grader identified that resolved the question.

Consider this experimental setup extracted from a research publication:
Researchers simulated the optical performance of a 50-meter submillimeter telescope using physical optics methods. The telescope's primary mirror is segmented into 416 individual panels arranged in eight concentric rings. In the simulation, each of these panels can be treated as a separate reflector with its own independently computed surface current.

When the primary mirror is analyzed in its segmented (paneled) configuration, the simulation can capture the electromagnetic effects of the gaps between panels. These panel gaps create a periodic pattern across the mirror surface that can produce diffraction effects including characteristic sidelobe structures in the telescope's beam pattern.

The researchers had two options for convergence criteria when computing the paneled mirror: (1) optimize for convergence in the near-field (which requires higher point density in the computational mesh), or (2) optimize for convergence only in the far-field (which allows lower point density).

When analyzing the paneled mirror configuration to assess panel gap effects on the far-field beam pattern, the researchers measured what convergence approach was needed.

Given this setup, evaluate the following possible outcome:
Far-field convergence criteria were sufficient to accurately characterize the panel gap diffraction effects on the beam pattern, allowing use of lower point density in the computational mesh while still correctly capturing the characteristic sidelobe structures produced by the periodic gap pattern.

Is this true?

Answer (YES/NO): YES